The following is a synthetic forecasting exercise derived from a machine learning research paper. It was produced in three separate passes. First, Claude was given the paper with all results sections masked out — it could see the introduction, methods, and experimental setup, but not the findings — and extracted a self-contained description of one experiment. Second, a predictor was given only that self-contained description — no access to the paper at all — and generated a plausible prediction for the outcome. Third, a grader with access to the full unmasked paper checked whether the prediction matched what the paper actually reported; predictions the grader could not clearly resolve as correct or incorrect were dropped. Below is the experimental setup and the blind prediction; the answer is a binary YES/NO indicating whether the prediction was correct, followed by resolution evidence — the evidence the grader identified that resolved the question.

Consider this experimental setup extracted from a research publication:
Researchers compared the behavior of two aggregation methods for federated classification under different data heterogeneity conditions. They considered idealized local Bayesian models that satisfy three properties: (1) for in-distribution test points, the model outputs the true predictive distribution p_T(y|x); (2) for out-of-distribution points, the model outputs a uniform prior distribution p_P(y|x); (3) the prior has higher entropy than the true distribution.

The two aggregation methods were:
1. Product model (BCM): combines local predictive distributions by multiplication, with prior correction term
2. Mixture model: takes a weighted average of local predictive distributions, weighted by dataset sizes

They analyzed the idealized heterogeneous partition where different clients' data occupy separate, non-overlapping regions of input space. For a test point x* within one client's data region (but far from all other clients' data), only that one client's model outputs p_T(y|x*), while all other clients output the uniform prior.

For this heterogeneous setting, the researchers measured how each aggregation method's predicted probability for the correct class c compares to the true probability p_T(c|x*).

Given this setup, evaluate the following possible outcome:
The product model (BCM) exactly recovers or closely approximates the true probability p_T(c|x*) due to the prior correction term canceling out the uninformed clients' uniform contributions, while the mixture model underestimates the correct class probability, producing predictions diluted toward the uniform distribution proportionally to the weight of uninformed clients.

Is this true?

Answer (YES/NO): YES